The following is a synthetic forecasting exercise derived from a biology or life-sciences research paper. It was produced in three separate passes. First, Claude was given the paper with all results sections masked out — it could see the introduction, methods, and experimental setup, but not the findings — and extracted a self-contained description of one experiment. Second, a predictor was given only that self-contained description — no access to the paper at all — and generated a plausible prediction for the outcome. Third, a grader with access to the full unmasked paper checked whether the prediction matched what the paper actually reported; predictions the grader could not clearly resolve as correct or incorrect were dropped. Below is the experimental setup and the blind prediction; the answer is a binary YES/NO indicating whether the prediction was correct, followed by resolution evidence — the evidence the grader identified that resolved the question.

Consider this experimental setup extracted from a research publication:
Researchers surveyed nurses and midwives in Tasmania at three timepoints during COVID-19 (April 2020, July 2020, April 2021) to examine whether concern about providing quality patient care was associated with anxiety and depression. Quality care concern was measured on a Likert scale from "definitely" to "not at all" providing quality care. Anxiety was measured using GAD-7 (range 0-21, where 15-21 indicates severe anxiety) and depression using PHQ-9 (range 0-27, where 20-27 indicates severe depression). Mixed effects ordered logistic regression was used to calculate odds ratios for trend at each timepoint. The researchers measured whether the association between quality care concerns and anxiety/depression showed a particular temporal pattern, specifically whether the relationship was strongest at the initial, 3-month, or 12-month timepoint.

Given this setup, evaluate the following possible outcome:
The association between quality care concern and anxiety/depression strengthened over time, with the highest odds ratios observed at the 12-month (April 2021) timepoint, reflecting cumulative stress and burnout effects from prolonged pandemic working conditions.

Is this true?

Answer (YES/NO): NO